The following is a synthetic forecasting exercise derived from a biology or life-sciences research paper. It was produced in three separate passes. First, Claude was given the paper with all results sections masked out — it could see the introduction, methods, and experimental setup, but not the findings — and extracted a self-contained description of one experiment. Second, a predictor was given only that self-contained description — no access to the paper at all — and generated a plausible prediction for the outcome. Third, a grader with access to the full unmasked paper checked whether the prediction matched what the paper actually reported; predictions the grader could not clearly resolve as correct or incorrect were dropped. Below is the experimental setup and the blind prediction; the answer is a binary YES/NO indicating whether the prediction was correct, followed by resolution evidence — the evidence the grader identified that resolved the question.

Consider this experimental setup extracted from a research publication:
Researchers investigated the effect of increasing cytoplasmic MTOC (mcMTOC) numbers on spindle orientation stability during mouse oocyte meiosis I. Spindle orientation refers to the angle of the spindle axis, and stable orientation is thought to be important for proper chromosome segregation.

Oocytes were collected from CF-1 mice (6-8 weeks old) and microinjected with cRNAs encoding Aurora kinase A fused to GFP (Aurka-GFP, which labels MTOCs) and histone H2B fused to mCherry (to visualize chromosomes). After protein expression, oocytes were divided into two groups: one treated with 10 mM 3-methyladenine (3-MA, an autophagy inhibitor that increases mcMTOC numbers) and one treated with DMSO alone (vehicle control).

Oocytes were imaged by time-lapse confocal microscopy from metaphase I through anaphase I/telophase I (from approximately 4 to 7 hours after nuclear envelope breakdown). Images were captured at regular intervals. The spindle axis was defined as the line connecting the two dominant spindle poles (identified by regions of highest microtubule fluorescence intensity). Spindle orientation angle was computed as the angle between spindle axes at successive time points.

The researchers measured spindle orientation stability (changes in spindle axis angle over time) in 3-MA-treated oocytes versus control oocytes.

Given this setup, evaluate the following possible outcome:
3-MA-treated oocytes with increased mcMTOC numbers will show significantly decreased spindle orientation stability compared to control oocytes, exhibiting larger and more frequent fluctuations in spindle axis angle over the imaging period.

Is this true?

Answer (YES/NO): YES